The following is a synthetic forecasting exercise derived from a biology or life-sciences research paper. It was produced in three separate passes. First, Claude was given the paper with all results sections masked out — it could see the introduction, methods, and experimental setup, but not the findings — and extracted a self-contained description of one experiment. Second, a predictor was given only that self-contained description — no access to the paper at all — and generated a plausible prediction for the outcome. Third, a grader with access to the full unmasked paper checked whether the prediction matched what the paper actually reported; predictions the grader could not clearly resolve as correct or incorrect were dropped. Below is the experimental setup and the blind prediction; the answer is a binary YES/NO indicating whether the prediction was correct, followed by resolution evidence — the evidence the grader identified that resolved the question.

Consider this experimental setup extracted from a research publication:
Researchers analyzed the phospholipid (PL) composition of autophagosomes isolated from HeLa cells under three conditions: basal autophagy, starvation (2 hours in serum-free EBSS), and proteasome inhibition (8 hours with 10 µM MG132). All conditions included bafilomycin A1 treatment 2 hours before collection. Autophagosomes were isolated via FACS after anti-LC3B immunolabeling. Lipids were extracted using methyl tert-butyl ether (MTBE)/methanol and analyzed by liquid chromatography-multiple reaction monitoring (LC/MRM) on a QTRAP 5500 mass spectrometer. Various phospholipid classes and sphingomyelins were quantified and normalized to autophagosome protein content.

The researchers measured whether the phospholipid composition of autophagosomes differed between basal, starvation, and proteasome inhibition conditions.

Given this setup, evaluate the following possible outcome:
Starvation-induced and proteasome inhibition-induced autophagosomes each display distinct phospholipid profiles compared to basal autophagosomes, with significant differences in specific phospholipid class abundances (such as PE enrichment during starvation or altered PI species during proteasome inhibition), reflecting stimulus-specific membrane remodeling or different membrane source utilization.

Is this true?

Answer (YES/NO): NO